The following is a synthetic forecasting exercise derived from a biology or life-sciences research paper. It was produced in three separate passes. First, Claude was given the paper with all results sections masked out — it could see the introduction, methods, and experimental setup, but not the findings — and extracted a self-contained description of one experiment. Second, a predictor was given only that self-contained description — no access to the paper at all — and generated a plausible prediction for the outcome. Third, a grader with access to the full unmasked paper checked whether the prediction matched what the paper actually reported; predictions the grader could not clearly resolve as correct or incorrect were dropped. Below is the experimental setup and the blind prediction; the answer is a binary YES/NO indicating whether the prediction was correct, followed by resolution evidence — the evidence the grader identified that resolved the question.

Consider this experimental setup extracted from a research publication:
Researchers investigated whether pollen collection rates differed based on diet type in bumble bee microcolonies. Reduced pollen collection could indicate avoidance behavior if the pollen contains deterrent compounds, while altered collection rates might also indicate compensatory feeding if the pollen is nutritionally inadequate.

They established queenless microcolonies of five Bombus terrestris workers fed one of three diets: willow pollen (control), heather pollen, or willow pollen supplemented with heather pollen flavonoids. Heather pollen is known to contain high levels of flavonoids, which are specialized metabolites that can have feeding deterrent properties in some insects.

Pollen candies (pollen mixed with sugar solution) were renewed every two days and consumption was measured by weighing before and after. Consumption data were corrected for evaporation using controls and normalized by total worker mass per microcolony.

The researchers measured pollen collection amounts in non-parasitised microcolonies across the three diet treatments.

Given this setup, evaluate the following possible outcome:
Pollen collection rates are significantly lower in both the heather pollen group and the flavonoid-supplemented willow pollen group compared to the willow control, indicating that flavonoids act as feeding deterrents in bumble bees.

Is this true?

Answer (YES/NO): NO